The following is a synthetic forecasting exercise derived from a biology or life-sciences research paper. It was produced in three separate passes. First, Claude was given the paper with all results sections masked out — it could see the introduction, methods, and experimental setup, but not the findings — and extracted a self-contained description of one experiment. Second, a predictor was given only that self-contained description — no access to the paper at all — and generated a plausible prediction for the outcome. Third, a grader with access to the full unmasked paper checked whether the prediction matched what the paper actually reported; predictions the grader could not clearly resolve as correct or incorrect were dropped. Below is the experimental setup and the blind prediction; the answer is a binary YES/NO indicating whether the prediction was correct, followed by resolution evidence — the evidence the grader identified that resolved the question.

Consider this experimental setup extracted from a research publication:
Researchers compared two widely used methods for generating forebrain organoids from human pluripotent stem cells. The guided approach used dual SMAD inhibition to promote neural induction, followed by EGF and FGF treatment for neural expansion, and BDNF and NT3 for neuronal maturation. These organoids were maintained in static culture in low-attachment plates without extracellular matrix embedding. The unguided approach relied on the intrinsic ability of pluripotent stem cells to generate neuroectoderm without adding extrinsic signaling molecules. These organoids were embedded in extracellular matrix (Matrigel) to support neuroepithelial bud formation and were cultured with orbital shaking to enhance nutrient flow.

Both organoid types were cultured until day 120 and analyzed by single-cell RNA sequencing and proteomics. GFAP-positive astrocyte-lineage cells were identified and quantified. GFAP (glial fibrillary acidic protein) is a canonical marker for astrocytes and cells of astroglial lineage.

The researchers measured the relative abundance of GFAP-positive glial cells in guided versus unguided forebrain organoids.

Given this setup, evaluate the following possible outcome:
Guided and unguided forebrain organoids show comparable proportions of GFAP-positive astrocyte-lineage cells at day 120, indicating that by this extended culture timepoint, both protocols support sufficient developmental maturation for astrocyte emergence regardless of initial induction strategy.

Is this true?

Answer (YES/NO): NO